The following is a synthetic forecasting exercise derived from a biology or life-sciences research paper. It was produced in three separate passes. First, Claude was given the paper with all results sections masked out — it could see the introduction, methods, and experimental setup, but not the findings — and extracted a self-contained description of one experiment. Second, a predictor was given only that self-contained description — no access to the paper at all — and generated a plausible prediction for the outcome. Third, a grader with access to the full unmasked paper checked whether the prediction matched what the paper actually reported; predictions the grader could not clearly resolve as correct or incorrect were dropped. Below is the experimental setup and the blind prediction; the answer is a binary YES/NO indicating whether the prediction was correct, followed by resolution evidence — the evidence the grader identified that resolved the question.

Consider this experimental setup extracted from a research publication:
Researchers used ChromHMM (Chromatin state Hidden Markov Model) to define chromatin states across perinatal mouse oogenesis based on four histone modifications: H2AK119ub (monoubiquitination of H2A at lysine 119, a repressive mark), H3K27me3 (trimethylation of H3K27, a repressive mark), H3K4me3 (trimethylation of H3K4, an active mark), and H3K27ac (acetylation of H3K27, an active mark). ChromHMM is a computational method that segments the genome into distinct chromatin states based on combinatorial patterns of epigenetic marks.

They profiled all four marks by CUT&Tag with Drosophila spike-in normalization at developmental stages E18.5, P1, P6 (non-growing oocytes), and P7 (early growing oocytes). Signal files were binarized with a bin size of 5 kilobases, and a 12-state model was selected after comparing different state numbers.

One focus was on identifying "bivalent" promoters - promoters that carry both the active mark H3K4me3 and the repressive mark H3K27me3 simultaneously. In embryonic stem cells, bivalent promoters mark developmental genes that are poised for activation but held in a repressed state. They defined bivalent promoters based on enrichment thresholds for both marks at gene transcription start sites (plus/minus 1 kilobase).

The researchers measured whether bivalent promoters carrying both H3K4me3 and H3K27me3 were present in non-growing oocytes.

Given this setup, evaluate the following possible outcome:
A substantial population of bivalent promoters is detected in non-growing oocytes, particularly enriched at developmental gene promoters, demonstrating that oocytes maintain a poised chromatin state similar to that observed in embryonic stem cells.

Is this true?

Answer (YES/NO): NO